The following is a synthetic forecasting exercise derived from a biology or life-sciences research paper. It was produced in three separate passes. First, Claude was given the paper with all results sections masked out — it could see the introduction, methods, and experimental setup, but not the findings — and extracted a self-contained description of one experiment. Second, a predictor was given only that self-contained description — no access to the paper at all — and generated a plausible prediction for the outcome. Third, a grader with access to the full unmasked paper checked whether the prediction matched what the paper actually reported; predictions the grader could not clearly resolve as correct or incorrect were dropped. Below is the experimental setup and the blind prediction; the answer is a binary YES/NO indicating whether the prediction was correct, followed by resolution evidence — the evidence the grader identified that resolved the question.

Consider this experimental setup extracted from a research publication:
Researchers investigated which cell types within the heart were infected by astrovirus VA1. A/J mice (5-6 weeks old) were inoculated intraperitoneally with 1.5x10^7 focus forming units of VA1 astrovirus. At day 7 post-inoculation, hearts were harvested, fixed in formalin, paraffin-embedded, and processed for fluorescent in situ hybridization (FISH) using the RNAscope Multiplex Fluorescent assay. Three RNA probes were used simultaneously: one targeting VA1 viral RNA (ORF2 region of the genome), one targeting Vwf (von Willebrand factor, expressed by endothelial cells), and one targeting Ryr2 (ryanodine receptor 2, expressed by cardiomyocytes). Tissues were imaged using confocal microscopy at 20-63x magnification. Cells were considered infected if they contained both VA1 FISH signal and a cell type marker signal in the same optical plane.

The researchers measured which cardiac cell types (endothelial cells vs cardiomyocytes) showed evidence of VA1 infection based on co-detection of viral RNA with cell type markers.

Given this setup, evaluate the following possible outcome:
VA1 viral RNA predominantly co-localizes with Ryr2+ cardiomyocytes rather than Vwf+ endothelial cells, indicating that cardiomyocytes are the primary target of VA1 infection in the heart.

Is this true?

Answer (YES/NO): YES